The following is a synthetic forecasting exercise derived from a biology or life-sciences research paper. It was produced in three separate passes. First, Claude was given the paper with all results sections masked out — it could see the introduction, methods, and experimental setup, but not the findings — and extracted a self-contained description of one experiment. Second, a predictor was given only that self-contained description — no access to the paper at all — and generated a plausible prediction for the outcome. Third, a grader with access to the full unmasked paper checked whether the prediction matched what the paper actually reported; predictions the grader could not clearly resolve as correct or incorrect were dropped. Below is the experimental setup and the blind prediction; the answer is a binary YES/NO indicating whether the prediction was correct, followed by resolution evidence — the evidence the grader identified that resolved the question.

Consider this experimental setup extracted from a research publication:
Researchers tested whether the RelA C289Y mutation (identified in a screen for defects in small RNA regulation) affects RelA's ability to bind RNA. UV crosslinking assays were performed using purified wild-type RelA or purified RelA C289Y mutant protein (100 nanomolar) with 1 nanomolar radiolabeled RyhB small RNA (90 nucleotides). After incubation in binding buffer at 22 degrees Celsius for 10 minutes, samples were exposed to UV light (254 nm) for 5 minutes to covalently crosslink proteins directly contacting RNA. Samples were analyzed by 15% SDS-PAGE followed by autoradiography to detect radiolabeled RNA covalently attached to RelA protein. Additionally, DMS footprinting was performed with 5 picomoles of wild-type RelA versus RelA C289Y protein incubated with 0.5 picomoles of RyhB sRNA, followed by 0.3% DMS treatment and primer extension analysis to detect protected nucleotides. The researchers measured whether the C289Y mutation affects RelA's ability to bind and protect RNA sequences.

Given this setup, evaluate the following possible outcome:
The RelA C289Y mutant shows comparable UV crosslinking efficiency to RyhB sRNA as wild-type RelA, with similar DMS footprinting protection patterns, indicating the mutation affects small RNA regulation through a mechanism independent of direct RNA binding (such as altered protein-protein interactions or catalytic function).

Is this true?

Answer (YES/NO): NO